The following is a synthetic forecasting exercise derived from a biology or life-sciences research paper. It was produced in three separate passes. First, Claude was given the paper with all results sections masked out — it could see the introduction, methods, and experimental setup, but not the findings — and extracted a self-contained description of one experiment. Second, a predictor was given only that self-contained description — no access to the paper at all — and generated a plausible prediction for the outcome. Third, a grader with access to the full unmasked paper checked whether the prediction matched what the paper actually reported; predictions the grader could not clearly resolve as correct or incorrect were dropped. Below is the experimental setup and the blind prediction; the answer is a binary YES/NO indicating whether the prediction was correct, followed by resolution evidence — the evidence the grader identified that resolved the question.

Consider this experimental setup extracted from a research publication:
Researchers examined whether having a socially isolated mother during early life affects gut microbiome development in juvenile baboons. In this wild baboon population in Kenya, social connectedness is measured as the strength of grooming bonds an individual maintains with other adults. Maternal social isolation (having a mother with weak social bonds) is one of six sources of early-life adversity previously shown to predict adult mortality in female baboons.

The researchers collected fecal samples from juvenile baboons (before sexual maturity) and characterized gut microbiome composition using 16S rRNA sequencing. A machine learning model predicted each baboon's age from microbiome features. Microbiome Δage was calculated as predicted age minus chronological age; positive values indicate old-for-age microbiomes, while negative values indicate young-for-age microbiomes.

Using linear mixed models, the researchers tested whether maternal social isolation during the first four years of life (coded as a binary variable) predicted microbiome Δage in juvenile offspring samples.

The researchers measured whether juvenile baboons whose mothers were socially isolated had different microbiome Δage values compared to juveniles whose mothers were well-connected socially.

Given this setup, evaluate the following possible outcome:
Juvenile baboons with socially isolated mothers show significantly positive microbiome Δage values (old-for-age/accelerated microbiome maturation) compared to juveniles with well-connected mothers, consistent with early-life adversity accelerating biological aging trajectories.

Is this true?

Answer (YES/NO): NO